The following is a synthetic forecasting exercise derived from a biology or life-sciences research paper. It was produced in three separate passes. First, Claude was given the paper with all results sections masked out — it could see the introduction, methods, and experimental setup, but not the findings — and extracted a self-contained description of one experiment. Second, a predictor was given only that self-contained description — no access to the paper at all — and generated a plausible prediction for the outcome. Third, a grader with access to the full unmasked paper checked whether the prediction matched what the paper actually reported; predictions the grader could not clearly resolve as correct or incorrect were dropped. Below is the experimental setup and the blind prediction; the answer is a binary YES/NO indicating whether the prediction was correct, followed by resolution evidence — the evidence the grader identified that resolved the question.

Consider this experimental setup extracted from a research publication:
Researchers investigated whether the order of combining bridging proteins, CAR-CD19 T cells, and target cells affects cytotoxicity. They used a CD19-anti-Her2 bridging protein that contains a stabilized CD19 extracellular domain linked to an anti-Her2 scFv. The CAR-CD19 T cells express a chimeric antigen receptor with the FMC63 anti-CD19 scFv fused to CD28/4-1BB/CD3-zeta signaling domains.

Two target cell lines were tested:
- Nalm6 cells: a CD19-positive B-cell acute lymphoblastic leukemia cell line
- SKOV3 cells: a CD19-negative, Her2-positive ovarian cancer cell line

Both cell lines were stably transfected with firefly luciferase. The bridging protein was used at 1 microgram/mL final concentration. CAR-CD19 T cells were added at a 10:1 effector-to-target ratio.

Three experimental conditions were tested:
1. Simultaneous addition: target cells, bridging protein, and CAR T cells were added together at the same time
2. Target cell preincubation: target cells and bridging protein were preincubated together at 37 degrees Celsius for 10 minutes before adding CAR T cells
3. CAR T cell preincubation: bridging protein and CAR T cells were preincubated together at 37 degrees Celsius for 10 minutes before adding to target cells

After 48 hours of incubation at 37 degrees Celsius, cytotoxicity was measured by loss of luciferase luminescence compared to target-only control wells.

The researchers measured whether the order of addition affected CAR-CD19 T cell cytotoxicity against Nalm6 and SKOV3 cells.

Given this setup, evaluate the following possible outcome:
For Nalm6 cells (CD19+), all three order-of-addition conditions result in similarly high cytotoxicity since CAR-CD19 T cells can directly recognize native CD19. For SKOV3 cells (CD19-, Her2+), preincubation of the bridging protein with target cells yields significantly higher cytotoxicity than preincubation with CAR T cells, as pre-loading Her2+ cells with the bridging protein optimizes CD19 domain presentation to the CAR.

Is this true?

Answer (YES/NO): NO